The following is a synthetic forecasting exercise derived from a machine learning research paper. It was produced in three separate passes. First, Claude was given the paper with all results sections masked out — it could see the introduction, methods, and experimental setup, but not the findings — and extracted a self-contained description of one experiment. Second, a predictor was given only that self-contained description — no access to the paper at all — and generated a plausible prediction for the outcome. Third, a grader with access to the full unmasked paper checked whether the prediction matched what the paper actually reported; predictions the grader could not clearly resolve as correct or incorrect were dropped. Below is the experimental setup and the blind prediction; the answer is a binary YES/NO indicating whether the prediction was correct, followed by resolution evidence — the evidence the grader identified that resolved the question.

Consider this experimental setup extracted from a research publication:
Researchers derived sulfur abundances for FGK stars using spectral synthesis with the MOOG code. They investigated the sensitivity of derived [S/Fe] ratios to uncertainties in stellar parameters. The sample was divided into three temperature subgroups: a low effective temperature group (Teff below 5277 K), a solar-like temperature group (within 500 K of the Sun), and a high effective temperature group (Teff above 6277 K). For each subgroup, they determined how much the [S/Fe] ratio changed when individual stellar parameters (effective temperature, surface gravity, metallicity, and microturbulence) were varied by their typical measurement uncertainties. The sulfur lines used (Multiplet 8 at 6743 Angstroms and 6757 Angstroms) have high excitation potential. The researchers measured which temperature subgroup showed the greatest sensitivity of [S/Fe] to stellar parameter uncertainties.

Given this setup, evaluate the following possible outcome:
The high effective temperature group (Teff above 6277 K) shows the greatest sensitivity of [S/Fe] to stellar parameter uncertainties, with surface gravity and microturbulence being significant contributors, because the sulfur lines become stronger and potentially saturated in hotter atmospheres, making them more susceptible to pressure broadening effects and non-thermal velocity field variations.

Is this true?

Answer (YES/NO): NO